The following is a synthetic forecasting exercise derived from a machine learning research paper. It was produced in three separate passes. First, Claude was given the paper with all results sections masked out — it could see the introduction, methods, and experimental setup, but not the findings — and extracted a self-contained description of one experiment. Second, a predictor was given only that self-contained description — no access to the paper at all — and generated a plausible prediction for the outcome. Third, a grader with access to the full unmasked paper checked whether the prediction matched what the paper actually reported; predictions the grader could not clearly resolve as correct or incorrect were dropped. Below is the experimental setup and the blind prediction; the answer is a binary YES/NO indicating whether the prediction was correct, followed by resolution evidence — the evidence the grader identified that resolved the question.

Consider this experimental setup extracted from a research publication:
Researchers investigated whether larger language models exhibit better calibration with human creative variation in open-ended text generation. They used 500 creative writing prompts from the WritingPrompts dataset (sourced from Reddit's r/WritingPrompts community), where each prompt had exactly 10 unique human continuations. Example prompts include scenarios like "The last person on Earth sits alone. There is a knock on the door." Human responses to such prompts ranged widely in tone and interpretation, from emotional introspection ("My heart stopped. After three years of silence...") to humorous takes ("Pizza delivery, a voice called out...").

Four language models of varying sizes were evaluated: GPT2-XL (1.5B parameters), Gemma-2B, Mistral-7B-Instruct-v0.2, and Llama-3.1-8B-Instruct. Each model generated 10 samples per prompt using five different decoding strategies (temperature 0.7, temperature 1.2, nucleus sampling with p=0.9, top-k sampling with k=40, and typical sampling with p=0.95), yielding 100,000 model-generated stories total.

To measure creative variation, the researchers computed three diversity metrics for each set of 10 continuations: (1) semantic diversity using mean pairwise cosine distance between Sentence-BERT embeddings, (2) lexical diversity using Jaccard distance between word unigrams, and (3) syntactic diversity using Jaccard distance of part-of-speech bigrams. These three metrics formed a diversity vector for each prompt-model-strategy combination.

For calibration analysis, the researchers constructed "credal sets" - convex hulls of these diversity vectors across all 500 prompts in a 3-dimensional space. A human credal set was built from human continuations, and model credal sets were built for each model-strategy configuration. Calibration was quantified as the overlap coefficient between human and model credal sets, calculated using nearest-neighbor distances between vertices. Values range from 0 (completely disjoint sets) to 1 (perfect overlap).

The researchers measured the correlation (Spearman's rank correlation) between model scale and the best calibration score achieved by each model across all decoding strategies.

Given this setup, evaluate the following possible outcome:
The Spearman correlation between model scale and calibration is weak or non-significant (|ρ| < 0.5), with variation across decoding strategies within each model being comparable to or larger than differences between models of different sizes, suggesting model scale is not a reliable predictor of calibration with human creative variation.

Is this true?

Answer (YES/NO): YES